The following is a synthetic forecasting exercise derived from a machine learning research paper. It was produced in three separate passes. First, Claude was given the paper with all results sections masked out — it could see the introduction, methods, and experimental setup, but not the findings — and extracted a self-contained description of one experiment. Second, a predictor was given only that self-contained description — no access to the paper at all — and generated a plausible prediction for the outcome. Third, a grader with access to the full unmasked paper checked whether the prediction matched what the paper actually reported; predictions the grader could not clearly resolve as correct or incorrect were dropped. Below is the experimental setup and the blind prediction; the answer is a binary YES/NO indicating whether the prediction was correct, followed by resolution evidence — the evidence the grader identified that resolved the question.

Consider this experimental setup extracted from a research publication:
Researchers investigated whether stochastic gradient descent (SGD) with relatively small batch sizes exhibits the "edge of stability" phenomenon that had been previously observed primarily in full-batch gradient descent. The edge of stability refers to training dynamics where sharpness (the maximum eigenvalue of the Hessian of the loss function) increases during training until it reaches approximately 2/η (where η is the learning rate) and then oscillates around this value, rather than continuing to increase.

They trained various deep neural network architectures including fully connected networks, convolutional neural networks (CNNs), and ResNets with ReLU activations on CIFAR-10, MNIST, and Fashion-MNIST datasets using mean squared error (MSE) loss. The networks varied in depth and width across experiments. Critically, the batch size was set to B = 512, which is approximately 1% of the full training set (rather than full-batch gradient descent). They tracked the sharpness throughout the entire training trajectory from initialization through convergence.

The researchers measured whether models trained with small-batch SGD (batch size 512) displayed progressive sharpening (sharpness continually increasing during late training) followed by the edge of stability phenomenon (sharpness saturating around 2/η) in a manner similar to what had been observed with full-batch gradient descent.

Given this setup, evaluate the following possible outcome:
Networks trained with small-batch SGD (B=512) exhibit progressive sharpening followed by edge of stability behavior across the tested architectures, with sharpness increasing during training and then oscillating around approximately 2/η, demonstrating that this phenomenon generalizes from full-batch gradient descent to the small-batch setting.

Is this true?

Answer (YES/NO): YES